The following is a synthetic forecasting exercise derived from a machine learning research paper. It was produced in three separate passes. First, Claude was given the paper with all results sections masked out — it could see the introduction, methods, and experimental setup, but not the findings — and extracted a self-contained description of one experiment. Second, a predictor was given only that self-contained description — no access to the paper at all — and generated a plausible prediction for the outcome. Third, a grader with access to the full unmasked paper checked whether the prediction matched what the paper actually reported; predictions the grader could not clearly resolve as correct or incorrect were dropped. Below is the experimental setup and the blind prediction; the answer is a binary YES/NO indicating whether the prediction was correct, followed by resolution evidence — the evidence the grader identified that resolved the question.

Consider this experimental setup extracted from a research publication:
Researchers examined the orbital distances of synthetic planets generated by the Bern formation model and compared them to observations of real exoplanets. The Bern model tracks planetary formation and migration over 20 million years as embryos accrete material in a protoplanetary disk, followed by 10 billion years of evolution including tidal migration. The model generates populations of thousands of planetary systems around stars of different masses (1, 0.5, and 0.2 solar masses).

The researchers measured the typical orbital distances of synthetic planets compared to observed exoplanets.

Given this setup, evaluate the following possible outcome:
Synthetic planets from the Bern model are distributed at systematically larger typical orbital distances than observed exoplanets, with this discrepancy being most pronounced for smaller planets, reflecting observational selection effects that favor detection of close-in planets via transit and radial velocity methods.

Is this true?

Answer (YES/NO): NO